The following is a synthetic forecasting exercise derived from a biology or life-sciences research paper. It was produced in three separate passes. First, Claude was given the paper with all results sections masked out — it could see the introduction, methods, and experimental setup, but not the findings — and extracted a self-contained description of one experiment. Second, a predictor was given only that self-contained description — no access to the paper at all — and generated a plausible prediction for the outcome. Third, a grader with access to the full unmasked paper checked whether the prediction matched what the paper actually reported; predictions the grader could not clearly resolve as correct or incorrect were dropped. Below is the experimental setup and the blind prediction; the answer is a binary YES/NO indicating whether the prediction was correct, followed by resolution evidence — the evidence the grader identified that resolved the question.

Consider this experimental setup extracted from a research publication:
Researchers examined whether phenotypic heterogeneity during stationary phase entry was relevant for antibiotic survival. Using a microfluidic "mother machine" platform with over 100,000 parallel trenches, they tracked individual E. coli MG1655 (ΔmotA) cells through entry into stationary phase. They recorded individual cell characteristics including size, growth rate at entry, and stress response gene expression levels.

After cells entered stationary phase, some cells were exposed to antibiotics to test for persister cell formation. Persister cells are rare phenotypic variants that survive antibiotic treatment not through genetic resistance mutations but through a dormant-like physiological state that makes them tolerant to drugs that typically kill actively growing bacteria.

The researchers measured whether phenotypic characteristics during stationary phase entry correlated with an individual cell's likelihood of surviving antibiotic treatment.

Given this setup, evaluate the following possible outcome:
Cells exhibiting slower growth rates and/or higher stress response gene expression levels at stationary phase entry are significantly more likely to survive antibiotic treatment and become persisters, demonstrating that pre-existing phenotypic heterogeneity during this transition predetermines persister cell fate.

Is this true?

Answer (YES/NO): NO